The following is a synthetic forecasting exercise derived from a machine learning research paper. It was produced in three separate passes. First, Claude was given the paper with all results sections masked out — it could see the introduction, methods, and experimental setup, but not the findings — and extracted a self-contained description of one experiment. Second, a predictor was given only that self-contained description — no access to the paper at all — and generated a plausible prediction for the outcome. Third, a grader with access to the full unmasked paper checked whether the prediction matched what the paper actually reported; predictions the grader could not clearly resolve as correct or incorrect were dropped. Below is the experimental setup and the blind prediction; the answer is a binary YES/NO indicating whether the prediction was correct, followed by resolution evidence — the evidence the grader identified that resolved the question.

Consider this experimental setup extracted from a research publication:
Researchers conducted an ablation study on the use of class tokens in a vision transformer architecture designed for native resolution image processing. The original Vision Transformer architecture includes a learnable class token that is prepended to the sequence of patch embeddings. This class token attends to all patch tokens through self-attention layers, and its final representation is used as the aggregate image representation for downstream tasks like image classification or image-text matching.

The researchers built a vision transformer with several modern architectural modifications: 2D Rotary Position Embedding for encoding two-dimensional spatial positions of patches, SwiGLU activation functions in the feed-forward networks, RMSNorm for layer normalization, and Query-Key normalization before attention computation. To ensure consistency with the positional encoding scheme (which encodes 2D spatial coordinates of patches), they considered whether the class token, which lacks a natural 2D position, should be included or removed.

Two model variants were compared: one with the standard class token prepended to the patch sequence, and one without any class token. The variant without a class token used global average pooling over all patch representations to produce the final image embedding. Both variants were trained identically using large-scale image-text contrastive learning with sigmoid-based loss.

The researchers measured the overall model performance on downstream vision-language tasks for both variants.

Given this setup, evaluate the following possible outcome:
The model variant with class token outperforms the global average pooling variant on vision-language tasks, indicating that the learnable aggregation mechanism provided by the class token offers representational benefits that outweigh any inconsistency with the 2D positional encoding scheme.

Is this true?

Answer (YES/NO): NO